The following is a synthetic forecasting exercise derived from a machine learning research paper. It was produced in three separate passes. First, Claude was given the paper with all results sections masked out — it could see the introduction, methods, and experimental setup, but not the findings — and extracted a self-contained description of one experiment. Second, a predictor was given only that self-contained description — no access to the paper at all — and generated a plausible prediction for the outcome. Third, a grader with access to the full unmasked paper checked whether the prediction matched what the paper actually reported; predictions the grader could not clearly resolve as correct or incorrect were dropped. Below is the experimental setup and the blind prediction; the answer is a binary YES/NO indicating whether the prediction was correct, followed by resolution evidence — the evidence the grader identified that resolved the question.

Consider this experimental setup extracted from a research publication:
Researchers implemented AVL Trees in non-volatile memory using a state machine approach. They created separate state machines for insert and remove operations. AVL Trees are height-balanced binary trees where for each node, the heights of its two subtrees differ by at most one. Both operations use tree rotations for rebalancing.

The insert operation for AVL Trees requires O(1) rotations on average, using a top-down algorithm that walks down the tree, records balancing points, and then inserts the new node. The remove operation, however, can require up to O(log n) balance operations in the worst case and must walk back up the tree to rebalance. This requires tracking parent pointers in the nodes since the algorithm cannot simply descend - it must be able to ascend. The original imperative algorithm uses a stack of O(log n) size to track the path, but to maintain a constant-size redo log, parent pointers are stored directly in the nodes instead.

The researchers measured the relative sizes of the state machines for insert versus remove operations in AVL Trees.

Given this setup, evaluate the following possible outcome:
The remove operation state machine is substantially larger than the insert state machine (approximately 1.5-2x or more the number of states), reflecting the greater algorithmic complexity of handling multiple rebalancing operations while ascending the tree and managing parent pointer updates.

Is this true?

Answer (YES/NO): NO